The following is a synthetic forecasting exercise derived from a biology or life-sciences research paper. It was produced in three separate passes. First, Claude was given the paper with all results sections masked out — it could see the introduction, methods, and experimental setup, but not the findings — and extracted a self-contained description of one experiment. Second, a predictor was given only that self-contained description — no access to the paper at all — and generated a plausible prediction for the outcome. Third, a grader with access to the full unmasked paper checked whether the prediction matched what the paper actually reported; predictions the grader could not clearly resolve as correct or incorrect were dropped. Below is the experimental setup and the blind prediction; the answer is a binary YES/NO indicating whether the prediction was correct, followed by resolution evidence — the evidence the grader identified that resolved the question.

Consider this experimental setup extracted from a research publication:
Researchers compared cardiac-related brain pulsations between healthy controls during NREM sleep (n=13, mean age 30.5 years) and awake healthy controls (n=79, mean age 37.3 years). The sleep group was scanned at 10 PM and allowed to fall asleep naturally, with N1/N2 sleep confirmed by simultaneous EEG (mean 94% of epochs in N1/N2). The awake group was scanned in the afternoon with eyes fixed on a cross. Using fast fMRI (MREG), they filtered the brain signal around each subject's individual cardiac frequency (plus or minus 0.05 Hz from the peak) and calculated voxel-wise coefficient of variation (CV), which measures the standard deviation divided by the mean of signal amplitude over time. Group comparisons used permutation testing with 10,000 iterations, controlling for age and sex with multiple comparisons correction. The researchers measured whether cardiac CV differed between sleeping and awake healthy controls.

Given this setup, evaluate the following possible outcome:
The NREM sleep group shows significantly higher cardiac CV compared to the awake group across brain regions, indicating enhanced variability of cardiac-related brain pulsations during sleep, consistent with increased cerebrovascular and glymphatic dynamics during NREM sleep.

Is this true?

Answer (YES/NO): YES